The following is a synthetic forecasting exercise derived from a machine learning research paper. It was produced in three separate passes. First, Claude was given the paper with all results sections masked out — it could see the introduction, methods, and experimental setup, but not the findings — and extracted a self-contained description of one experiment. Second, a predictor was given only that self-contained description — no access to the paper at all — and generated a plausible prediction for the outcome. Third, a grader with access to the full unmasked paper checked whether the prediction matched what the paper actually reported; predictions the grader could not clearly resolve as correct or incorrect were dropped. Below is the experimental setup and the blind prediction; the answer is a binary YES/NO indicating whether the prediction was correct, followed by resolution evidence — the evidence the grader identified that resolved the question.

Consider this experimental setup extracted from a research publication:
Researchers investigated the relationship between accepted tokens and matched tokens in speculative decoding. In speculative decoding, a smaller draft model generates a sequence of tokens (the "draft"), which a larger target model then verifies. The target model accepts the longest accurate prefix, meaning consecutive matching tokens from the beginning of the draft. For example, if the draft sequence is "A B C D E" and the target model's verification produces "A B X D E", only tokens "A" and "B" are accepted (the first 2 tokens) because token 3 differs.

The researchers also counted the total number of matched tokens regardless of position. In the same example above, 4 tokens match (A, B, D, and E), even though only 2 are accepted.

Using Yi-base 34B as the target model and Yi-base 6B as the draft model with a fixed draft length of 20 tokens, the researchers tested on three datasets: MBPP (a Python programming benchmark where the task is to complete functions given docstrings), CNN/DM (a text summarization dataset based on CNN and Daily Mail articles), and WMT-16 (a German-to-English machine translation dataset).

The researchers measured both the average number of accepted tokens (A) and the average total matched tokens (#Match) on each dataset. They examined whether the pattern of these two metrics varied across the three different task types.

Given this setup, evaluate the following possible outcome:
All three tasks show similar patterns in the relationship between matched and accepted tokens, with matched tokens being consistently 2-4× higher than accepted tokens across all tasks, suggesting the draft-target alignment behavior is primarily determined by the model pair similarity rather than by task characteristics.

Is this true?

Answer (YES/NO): NO